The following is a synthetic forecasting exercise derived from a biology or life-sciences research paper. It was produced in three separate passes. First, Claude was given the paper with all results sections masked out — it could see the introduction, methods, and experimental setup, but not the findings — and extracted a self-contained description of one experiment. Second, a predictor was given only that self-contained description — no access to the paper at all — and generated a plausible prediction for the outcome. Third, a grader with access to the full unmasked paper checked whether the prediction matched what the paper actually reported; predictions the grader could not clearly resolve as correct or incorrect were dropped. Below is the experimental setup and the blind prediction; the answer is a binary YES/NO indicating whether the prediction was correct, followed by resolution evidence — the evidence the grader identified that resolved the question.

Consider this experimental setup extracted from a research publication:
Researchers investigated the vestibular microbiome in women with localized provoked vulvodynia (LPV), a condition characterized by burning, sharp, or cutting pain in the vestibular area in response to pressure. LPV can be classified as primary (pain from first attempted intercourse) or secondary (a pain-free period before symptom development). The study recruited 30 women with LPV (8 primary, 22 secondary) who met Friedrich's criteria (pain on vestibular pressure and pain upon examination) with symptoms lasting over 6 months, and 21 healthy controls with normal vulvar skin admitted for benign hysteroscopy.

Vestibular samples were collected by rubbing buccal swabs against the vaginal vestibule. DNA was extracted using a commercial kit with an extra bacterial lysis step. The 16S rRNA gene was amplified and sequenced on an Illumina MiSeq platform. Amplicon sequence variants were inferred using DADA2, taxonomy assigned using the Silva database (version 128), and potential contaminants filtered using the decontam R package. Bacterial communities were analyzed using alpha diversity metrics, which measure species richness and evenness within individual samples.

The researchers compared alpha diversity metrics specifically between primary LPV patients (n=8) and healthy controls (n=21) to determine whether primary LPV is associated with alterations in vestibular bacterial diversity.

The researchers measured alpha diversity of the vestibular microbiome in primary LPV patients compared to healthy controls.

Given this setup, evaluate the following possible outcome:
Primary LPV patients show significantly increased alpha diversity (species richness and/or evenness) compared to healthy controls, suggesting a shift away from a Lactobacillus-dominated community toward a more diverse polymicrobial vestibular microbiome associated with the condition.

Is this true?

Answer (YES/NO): NO